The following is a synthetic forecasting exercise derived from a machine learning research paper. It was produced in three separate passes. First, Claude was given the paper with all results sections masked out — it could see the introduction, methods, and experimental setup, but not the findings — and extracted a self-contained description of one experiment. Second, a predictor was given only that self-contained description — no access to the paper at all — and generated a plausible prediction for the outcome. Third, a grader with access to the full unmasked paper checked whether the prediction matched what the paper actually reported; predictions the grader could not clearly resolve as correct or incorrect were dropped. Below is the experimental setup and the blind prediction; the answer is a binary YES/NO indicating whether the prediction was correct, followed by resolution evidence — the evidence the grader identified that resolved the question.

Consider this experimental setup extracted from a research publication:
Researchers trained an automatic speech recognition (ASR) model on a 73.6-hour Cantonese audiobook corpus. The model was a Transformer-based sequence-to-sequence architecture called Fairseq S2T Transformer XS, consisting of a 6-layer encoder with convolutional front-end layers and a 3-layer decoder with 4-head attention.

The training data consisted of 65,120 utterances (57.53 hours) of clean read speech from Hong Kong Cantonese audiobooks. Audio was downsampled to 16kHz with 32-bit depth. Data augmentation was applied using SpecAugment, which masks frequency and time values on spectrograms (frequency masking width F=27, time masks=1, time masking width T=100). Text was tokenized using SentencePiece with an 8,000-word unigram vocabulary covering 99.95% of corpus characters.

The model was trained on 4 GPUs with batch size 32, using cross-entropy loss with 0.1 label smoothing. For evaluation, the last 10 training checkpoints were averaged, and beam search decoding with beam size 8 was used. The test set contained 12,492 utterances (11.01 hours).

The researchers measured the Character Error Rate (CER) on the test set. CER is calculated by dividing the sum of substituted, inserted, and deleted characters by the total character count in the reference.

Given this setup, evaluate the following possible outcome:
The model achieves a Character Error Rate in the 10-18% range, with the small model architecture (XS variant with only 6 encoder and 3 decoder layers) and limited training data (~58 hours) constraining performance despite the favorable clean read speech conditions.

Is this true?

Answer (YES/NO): YES